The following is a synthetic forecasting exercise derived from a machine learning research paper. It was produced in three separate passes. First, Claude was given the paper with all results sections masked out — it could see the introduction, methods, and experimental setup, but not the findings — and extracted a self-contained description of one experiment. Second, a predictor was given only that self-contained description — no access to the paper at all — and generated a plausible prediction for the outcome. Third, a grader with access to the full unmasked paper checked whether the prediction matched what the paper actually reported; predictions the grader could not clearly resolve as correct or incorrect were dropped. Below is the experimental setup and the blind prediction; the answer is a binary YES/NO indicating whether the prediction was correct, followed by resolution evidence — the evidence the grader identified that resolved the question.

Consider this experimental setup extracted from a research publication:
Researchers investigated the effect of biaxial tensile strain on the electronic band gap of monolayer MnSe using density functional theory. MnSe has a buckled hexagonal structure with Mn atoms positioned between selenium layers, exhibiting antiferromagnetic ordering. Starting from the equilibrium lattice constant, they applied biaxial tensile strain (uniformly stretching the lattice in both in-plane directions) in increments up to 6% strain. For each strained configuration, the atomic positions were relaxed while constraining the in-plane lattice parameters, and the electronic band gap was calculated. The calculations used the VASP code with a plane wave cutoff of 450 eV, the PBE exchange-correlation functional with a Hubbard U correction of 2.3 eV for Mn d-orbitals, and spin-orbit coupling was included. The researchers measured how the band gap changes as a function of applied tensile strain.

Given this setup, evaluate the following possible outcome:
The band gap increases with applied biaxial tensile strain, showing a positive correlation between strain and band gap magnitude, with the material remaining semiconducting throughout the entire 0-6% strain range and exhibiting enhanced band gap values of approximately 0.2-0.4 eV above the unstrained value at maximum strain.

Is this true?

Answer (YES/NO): YES